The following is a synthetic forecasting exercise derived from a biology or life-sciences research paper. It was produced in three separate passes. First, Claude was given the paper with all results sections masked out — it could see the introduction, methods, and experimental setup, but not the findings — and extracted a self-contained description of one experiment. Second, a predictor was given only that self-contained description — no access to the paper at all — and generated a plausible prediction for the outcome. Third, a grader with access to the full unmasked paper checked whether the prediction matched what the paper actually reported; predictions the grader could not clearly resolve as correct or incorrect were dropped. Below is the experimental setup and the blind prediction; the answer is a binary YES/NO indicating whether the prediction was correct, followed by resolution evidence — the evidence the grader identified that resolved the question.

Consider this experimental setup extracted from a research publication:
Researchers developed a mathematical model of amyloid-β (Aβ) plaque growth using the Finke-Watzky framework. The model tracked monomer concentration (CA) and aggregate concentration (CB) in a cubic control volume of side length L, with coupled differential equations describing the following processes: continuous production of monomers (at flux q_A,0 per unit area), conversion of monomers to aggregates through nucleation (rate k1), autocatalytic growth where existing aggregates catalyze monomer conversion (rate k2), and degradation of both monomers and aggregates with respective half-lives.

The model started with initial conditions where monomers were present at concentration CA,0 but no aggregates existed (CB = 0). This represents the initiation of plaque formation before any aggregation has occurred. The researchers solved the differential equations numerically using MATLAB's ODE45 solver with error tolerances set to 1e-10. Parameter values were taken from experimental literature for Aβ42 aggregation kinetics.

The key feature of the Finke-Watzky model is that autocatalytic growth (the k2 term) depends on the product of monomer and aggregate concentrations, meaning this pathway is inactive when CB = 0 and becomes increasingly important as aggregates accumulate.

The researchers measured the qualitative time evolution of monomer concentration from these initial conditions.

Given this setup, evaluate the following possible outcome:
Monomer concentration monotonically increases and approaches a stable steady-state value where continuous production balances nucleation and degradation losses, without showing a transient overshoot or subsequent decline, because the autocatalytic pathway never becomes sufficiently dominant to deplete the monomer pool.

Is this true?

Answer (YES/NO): NO